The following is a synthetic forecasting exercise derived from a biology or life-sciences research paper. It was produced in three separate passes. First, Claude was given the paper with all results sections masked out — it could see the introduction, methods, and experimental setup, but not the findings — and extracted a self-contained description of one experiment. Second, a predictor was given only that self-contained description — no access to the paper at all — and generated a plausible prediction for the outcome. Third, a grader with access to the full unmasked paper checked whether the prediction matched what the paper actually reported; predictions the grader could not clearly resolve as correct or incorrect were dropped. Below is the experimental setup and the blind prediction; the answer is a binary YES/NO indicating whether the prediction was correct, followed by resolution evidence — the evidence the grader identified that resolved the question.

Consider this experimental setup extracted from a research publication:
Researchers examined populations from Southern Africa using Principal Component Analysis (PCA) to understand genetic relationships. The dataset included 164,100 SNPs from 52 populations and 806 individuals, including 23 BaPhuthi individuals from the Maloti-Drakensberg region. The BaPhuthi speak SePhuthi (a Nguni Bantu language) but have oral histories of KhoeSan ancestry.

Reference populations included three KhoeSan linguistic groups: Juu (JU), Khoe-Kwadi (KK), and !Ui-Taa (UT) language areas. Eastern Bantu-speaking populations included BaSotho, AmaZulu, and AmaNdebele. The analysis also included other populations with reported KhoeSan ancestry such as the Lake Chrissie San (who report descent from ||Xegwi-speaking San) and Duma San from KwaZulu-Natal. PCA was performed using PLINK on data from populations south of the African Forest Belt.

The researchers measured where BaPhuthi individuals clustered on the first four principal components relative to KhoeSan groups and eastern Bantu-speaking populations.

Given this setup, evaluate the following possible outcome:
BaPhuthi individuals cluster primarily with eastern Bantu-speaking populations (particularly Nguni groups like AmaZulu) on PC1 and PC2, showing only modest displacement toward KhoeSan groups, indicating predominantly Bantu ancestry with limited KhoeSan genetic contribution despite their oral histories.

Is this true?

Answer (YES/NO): YES